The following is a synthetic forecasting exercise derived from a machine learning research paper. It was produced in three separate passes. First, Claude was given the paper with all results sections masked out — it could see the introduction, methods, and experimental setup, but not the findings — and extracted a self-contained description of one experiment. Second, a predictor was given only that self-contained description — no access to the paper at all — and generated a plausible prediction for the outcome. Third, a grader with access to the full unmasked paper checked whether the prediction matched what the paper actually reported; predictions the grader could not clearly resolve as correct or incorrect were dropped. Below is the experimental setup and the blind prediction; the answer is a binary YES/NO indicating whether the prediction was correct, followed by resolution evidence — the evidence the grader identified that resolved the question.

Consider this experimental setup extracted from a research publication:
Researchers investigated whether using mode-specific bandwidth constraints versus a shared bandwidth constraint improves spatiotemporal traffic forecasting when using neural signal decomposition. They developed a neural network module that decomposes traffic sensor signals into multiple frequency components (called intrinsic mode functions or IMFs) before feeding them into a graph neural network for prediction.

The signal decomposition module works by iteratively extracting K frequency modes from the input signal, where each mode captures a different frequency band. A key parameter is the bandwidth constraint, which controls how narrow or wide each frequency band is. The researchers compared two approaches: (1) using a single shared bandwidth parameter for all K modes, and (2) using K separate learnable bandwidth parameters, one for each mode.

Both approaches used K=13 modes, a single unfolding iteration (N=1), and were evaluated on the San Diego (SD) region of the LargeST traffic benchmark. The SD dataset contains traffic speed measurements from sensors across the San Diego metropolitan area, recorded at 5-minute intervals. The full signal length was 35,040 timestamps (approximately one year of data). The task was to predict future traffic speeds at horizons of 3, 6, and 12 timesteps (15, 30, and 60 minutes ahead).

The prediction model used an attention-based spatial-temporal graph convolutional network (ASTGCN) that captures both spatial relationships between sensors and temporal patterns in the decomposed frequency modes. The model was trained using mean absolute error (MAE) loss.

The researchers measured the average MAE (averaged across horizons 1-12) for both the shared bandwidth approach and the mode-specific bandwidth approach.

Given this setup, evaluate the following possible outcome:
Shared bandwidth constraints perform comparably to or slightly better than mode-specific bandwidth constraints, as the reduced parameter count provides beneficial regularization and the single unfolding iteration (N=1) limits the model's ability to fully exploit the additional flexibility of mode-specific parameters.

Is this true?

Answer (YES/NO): NO